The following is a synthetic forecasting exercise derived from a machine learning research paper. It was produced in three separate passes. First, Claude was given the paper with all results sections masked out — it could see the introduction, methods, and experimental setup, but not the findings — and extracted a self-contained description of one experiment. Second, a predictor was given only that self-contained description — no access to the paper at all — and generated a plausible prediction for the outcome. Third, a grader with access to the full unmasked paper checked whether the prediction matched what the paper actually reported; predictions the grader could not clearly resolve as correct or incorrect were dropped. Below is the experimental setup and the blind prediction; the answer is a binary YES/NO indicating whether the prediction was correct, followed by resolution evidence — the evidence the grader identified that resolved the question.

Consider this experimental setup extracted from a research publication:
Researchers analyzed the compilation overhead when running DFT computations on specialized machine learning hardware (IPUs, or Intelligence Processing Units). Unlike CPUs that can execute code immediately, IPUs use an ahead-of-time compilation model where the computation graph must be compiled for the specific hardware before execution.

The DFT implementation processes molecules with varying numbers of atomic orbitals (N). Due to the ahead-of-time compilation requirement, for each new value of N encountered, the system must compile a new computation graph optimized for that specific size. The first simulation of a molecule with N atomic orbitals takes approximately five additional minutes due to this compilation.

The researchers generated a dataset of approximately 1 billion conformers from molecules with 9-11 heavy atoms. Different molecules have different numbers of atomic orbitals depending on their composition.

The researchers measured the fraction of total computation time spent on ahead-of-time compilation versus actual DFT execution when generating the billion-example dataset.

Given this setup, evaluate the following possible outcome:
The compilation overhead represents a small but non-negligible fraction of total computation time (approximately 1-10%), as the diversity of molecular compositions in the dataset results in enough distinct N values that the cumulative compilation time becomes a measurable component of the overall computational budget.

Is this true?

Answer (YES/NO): YES